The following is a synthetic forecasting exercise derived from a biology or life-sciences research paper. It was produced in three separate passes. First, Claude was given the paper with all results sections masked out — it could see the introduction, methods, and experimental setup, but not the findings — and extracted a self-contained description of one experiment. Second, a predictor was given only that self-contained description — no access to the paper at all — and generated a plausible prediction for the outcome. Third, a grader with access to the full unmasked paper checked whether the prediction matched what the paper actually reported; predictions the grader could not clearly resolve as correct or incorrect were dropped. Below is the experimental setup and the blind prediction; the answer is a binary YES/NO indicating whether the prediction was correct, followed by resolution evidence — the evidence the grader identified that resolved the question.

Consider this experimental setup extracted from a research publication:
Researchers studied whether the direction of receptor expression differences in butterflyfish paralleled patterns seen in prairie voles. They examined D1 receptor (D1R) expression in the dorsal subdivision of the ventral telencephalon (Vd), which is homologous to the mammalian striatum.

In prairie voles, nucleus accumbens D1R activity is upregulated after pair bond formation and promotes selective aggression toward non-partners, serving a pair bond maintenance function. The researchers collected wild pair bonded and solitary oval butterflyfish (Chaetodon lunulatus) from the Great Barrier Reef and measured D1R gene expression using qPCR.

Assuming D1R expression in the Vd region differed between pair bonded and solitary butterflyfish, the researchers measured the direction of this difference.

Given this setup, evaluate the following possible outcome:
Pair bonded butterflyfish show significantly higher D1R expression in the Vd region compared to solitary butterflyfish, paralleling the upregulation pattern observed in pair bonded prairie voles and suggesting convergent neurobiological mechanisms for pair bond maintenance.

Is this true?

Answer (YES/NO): NO